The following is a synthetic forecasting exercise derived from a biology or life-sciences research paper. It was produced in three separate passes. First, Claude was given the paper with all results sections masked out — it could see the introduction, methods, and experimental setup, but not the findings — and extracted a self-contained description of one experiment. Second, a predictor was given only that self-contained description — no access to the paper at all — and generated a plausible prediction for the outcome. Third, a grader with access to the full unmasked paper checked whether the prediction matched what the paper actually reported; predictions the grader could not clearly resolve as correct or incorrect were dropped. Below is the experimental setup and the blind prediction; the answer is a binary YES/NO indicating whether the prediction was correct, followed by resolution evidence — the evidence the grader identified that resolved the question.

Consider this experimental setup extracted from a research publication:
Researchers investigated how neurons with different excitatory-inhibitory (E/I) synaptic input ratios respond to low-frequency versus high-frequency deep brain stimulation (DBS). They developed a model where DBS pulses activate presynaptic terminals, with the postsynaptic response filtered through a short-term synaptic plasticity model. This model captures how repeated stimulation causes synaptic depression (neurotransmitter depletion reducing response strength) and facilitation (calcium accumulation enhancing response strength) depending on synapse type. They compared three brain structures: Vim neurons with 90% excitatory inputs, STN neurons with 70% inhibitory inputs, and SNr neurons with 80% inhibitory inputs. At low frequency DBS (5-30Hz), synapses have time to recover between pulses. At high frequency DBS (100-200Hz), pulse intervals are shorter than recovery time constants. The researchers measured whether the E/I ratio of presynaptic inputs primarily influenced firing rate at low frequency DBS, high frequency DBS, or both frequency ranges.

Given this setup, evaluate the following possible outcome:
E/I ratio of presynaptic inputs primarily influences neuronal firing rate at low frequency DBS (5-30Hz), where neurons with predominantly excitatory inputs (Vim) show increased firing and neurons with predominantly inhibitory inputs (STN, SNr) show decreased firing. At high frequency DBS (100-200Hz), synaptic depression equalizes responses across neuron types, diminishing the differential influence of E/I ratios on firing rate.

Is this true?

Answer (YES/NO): NO